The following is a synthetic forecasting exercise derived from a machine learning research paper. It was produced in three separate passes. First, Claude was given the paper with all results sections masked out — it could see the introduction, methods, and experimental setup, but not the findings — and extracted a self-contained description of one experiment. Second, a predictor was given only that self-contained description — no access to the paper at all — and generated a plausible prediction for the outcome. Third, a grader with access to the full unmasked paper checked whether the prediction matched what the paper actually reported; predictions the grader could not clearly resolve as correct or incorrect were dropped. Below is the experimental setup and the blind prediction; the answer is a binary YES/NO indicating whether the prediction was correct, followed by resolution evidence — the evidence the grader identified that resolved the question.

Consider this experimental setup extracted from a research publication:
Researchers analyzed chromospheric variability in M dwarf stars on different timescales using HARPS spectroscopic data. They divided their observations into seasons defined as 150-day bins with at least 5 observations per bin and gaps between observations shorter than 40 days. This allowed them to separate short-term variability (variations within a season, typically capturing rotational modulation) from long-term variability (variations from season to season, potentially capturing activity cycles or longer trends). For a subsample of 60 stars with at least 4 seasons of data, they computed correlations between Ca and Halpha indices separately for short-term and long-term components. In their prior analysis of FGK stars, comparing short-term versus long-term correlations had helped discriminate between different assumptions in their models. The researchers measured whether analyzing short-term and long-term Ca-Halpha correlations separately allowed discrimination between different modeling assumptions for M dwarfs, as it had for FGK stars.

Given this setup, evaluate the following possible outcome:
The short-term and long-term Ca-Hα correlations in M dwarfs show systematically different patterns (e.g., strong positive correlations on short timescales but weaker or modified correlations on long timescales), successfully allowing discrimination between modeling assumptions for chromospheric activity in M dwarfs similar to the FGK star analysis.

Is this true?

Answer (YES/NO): NO